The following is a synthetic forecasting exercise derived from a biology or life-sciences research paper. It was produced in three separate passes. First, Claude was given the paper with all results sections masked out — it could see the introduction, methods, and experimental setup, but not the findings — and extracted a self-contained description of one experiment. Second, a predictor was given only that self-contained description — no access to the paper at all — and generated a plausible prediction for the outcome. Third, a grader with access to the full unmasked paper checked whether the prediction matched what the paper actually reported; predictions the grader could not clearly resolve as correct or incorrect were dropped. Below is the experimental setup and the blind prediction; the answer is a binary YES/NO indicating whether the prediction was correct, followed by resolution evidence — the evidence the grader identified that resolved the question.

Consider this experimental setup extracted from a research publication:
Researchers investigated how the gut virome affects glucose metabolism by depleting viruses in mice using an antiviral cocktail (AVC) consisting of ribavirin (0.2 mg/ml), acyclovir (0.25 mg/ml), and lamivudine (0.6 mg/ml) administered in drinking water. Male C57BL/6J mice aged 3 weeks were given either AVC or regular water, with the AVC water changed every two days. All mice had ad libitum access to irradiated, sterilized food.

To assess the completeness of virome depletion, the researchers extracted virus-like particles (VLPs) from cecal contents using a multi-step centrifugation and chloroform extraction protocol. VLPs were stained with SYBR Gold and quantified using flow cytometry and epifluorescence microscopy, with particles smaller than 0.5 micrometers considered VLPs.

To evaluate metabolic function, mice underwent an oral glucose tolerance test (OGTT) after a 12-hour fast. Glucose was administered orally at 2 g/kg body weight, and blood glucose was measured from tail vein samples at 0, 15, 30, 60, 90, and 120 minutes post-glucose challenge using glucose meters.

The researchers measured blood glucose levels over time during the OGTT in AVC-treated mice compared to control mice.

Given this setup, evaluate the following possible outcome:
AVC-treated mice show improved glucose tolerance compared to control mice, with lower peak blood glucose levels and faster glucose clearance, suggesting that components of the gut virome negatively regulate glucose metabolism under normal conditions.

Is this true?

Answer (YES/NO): NO